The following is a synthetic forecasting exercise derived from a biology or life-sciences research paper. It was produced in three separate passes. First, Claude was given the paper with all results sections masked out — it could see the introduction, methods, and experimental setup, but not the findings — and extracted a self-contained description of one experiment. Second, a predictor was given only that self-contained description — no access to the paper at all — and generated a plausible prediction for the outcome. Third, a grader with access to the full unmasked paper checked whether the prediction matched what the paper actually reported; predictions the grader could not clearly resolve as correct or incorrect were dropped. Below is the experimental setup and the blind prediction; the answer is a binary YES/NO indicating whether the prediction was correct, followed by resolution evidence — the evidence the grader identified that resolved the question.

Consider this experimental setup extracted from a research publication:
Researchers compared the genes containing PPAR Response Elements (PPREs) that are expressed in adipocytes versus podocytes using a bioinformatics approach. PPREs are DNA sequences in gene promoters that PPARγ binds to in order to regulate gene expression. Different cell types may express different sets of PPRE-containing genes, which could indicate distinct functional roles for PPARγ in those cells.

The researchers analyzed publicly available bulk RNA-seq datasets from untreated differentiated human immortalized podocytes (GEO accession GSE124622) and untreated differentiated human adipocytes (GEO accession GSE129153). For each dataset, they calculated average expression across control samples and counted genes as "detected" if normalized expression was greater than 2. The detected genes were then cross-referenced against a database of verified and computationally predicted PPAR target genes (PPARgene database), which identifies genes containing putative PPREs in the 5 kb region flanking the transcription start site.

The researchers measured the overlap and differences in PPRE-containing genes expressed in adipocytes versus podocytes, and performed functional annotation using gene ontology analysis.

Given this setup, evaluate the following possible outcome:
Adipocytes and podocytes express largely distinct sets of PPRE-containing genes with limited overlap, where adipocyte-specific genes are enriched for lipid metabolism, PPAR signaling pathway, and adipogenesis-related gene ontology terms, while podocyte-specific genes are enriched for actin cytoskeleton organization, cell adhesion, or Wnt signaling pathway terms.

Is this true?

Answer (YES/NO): NO